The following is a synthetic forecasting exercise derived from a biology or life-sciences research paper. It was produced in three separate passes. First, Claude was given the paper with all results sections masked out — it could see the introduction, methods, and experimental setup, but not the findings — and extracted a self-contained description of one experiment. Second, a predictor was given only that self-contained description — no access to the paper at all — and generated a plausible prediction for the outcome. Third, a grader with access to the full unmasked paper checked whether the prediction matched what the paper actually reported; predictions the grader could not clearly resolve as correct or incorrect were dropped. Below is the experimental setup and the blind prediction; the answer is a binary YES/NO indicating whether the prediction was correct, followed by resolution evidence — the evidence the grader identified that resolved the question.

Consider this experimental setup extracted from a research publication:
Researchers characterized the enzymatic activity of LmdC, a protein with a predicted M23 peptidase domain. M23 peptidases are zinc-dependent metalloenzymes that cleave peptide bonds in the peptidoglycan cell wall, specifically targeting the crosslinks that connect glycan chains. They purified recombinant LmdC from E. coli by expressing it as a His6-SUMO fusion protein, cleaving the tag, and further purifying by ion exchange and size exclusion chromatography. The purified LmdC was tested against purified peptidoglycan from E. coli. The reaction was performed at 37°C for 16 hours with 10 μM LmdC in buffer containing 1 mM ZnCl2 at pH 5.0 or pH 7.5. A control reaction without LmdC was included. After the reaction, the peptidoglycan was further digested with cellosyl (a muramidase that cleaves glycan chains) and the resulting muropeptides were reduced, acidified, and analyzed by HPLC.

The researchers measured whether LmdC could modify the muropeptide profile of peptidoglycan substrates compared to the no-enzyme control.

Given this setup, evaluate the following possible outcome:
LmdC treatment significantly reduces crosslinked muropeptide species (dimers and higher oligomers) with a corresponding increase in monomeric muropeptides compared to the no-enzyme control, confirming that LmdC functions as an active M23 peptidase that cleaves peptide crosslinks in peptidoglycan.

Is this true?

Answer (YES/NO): NO